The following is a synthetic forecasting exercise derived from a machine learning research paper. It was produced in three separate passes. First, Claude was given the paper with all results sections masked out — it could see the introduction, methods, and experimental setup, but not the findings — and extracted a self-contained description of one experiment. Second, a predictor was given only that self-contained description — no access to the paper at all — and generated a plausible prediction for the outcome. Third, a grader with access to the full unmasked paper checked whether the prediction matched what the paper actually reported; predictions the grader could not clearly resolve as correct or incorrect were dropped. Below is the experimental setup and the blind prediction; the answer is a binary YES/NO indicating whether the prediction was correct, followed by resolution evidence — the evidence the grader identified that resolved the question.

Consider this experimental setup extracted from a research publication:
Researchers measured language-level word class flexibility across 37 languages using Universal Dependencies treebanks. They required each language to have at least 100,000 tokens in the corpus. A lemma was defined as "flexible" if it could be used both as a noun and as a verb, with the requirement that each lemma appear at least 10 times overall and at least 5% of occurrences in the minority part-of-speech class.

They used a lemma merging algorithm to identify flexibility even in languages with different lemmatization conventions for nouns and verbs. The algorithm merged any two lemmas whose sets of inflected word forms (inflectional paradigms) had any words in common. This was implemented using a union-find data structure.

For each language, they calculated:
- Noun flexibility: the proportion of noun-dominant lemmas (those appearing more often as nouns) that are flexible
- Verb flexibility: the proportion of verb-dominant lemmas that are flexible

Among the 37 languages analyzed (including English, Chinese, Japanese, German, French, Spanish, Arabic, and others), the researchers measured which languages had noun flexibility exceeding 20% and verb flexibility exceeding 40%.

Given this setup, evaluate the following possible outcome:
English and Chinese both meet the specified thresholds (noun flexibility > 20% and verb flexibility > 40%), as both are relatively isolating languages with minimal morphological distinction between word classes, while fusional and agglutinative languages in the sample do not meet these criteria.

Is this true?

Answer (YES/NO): NO